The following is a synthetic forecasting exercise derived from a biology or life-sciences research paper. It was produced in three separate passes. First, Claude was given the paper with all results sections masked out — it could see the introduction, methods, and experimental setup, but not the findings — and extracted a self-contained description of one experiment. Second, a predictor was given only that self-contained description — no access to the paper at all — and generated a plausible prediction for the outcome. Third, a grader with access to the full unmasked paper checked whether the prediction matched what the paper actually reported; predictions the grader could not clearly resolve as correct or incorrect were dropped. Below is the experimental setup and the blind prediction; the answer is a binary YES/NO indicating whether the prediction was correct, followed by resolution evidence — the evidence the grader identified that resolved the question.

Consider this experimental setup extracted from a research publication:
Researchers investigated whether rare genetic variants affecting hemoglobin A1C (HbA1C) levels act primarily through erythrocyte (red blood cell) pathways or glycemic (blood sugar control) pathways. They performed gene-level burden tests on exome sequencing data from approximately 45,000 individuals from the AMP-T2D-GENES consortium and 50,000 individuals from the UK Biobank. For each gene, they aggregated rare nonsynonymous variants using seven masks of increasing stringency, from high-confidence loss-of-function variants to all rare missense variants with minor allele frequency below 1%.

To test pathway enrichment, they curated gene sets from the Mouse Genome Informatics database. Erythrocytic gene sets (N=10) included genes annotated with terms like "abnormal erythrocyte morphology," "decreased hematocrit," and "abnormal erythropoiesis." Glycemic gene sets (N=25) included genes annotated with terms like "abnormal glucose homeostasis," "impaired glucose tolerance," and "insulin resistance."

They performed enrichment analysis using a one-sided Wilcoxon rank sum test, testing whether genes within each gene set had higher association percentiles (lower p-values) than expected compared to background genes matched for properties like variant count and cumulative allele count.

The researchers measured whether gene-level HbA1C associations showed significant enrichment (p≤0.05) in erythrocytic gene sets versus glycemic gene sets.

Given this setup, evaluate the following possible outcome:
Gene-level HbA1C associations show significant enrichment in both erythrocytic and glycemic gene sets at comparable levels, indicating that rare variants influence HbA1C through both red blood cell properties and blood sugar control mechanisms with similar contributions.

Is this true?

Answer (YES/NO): NO